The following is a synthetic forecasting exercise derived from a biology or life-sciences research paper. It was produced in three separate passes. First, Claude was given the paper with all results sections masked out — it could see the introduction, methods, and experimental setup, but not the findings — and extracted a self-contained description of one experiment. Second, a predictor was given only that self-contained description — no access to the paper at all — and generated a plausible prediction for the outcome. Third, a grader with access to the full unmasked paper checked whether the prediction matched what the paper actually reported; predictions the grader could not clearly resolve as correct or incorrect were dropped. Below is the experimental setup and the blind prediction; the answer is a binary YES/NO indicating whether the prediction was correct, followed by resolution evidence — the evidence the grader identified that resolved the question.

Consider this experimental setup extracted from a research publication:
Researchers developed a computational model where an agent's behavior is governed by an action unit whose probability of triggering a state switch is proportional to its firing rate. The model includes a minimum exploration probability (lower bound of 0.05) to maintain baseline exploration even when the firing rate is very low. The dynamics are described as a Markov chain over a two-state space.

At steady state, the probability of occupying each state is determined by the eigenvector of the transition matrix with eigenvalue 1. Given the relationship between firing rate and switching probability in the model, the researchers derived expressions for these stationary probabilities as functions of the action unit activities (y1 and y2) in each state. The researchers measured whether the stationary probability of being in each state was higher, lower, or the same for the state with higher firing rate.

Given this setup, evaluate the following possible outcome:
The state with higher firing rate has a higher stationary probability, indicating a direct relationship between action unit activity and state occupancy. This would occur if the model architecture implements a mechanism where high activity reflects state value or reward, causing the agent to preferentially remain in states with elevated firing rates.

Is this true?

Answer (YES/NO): NO